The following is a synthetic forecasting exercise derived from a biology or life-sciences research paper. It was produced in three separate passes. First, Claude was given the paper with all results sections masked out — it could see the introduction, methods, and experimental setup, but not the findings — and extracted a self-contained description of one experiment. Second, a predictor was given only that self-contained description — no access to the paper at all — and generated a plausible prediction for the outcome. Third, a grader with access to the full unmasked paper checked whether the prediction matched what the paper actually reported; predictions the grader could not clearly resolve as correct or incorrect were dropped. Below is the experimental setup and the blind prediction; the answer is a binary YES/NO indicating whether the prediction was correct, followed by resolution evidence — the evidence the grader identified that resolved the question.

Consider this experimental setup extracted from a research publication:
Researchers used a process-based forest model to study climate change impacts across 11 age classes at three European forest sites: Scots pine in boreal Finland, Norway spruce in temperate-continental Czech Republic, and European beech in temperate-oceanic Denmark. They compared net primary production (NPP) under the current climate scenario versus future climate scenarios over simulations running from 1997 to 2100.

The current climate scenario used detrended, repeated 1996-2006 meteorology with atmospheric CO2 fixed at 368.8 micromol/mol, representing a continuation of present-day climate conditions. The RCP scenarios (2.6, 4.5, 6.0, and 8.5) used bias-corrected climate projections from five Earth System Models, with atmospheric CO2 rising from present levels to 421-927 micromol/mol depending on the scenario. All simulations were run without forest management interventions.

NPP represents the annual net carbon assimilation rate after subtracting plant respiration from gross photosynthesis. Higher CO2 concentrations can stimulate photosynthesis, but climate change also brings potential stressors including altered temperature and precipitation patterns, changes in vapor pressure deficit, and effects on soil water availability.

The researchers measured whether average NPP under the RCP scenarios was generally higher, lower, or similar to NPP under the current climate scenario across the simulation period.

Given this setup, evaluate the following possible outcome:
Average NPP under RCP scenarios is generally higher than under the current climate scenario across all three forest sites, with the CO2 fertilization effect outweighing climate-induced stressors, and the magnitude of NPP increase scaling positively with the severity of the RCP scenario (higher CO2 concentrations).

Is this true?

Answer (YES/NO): NO